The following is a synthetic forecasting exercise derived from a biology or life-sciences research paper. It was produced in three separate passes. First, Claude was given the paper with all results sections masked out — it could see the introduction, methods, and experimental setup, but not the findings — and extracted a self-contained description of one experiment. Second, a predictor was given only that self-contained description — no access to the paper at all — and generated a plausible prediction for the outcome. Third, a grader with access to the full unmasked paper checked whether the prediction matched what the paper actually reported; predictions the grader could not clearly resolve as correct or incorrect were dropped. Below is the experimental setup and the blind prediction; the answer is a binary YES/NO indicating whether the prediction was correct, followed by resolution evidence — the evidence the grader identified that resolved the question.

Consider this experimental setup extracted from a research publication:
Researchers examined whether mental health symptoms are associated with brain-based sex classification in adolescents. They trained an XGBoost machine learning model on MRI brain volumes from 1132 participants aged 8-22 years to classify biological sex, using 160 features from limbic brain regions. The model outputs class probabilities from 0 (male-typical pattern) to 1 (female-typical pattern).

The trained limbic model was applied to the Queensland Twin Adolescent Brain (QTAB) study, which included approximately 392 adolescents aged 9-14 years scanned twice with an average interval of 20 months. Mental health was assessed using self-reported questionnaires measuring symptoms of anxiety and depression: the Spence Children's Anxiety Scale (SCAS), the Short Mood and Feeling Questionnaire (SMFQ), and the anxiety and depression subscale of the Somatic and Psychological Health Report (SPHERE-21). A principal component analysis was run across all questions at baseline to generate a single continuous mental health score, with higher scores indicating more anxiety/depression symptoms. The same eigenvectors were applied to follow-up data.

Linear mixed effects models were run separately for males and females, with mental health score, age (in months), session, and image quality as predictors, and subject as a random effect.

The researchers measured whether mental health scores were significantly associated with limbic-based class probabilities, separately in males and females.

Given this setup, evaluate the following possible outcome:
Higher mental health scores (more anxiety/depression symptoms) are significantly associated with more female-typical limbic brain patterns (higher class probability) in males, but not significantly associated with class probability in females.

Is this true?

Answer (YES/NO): NO